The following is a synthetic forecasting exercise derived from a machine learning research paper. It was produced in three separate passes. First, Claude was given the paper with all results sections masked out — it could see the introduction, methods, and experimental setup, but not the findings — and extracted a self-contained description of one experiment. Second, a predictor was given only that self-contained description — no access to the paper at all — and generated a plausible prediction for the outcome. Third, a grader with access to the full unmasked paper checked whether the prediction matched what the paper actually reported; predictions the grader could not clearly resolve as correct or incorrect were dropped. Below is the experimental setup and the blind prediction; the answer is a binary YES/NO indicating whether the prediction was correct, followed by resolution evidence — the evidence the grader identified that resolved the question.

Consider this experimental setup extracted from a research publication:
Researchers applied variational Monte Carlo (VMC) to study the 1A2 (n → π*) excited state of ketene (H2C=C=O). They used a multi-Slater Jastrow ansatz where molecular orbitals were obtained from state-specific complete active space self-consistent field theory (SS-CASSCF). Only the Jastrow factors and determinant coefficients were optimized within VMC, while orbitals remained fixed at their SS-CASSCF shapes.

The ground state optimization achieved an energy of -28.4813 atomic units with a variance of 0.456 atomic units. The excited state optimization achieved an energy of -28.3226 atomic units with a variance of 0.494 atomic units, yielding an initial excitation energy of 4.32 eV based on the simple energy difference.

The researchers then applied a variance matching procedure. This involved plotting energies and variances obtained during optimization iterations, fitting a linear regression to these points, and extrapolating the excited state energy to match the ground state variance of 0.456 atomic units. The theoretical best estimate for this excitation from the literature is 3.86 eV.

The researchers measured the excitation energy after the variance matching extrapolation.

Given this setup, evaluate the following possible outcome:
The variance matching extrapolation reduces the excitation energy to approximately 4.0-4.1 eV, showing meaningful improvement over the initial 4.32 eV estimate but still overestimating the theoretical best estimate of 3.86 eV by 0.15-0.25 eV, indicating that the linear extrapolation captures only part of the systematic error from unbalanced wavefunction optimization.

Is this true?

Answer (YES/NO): NO